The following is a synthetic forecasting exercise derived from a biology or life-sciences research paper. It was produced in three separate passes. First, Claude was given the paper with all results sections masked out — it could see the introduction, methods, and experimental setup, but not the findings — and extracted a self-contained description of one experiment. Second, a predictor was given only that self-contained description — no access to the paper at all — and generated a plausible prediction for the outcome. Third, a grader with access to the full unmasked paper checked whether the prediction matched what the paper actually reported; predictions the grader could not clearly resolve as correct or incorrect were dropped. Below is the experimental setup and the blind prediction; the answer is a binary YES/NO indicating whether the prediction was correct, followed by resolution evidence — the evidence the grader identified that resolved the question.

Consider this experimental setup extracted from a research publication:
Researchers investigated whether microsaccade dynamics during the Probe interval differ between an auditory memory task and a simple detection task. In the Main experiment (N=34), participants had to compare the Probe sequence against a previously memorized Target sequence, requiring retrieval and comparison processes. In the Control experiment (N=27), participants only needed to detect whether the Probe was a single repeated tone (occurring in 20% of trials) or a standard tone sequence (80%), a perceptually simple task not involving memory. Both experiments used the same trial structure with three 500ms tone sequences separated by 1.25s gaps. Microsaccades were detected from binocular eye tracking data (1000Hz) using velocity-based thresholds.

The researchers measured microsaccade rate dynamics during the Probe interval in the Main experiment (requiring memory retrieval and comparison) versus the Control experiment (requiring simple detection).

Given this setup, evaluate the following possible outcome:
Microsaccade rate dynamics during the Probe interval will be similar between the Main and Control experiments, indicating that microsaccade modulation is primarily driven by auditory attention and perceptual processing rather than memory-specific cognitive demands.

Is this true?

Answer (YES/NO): NO